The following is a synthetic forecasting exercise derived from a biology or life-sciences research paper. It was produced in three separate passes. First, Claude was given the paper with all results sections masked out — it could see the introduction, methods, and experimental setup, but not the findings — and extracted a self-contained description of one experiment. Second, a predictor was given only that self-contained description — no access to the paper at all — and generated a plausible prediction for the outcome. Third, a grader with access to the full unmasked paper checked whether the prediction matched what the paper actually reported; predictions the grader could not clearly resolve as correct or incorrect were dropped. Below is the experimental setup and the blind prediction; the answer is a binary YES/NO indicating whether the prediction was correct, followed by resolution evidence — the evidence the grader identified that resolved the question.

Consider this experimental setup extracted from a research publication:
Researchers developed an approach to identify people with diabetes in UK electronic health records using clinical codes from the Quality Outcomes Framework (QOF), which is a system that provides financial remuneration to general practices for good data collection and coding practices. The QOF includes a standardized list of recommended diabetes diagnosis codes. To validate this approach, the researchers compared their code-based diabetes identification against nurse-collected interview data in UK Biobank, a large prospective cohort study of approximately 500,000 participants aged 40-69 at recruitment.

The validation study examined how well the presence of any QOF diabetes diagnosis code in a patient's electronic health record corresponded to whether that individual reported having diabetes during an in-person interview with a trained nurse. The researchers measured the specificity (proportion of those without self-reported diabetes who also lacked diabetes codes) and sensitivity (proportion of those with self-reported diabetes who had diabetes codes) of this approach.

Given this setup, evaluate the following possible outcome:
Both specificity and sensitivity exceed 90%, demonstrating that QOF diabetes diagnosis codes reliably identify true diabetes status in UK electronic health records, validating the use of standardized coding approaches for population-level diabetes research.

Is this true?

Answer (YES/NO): NO